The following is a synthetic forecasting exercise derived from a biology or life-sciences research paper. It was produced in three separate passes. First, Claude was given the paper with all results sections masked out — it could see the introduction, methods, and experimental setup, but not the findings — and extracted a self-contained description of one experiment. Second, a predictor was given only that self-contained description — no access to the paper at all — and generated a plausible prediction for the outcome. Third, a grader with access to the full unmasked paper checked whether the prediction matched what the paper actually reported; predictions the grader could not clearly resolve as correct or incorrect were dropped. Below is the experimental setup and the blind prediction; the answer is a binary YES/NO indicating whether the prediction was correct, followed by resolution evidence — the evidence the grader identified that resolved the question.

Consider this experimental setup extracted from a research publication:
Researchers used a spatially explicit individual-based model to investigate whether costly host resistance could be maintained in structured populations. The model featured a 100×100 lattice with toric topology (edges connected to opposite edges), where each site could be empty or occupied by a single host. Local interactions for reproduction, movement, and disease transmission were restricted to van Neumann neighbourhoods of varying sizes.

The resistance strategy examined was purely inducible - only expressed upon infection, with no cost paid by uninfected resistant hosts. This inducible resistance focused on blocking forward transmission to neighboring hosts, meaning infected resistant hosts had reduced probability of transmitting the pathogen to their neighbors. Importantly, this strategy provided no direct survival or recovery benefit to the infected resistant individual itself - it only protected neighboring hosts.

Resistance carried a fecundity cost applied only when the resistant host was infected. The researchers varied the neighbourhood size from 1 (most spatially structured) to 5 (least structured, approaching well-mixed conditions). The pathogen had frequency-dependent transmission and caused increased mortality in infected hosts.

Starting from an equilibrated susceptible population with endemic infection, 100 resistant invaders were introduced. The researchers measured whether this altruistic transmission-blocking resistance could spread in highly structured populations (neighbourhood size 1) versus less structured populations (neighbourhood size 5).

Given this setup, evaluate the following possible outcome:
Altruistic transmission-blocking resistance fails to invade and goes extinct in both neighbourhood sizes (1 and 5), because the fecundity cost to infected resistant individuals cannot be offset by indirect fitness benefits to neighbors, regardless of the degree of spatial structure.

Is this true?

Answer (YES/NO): NO